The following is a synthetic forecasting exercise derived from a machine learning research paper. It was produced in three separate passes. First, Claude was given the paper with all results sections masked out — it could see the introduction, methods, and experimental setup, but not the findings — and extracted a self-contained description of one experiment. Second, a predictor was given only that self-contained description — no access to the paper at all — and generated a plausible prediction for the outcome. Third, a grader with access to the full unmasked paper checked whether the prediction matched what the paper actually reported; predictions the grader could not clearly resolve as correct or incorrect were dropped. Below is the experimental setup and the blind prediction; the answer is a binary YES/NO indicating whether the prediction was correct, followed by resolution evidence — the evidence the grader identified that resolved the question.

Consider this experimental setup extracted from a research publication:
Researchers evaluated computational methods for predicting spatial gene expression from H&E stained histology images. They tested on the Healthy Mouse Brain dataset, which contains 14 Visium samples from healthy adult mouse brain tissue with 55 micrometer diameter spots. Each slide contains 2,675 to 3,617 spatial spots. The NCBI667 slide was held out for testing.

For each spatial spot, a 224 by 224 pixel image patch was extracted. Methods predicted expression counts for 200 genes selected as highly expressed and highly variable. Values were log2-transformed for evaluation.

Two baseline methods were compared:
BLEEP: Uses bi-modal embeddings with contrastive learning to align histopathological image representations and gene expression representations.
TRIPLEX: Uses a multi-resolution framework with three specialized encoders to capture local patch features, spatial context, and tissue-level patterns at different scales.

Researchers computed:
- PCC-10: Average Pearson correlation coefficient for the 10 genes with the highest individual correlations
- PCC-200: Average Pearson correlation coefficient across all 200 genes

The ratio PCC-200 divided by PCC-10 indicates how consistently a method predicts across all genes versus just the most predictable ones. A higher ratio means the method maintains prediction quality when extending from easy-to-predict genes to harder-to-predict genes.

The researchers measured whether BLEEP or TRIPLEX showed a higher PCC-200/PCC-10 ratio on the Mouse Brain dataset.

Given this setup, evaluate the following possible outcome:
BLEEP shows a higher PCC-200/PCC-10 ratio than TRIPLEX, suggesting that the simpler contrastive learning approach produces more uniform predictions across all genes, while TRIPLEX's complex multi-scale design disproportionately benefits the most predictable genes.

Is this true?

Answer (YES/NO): NO